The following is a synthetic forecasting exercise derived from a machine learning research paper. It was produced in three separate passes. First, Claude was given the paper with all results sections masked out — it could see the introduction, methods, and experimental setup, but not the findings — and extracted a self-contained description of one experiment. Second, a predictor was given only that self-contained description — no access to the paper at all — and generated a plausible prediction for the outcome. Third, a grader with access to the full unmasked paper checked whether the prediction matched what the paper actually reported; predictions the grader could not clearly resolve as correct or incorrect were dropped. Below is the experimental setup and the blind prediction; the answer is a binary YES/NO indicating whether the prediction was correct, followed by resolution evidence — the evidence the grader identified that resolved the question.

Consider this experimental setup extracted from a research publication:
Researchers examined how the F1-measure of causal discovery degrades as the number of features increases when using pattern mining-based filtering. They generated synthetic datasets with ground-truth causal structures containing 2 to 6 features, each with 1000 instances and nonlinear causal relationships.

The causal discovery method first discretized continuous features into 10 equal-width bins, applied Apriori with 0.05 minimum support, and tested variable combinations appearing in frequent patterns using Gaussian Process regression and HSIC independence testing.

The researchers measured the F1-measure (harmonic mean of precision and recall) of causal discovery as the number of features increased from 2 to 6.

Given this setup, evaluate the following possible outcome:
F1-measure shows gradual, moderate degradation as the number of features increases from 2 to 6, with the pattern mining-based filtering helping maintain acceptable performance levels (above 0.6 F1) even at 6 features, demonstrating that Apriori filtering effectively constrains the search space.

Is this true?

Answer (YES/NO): YES